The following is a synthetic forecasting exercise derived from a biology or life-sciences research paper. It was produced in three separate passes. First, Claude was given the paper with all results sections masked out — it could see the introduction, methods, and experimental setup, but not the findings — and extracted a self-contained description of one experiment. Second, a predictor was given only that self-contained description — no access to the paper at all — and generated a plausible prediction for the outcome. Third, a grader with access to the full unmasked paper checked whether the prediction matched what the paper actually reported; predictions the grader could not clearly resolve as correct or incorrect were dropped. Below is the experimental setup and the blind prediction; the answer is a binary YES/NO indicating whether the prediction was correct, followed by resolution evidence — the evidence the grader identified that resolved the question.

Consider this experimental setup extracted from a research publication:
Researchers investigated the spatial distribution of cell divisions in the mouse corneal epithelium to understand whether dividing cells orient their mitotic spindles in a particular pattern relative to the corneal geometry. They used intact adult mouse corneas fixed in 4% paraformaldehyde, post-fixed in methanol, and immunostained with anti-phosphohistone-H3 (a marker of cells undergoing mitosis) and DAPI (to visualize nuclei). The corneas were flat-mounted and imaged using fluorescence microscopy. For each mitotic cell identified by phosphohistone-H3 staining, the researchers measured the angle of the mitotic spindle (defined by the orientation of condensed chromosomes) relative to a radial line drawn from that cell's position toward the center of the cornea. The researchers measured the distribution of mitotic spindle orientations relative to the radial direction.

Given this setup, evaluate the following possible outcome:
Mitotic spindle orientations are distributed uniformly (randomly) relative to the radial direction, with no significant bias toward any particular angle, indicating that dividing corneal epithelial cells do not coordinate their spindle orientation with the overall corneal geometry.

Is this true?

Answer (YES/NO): YES